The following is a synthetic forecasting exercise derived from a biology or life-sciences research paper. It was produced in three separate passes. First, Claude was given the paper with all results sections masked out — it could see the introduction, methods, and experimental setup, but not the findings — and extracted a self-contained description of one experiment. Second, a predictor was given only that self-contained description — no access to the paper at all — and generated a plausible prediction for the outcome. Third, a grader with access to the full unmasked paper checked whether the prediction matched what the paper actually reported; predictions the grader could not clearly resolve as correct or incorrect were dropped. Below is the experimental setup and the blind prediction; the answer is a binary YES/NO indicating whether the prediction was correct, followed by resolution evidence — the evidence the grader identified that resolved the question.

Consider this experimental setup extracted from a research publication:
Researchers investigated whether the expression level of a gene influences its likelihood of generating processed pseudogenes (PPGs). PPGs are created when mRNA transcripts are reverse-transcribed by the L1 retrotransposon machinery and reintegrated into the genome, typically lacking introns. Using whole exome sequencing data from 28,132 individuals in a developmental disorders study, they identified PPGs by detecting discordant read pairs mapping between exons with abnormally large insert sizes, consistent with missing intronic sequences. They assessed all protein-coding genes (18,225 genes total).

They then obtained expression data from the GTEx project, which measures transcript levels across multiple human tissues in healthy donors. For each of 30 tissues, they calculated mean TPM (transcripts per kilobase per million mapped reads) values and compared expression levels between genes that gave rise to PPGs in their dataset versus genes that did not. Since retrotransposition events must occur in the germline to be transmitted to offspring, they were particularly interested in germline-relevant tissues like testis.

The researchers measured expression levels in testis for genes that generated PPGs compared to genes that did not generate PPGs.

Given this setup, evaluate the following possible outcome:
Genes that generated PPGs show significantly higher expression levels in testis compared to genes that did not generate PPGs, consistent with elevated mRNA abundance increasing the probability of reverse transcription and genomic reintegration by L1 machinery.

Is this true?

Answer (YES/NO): YES